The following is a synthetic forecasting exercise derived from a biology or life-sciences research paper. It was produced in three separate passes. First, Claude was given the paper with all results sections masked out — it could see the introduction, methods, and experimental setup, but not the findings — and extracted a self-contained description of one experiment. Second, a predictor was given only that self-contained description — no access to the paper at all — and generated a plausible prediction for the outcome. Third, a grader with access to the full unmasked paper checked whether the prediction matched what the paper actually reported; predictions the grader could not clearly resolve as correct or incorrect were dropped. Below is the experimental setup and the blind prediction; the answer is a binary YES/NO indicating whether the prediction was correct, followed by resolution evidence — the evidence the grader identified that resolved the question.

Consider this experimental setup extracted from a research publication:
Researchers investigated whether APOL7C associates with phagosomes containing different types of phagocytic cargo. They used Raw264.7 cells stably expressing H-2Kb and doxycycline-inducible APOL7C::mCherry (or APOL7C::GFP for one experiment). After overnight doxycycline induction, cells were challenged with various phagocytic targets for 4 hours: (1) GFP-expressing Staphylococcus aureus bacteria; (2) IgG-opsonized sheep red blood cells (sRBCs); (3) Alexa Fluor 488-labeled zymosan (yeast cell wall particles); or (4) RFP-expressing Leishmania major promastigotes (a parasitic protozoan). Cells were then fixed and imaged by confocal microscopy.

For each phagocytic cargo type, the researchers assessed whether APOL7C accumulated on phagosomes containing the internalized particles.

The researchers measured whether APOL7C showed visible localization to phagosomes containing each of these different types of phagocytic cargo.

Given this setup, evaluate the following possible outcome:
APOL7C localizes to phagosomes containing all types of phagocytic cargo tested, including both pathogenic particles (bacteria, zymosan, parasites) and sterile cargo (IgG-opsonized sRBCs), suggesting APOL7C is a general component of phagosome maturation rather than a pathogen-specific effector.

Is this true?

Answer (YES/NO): YES